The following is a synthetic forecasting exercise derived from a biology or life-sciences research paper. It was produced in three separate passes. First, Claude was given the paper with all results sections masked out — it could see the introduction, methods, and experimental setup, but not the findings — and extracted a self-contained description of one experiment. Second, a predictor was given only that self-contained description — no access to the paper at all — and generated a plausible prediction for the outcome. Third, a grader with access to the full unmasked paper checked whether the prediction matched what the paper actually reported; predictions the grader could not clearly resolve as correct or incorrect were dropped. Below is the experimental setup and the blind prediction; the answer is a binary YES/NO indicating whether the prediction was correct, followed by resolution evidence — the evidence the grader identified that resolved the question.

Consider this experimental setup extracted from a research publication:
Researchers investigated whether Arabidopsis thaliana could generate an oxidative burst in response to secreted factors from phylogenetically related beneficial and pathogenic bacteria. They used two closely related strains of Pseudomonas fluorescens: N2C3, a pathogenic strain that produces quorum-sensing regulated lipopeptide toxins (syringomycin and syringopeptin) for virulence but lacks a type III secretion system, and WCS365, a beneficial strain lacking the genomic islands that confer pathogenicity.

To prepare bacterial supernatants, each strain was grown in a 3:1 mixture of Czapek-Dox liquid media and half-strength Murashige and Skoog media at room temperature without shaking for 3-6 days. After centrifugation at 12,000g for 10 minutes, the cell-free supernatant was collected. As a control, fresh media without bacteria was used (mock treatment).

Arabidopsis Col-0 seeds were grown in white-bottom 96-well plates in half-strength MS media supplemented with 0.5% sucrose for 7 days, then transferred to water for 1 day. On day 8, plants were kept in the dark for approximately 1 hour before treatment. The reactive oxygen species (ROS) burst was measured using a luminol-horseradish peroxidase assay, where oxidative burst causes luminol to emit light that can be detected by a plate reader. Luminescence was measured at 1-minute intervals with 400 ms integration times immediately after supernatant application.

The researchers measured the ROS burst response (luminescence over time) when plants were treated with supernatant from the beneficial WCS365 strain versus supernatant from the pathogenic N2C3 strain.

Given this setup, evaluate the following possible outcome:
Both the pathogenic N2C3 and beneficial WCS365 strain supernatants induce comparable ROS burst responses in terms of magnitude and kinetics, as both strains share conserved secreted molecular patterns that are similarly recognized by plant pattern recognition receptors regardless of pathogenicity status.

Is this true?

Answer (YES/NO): NO